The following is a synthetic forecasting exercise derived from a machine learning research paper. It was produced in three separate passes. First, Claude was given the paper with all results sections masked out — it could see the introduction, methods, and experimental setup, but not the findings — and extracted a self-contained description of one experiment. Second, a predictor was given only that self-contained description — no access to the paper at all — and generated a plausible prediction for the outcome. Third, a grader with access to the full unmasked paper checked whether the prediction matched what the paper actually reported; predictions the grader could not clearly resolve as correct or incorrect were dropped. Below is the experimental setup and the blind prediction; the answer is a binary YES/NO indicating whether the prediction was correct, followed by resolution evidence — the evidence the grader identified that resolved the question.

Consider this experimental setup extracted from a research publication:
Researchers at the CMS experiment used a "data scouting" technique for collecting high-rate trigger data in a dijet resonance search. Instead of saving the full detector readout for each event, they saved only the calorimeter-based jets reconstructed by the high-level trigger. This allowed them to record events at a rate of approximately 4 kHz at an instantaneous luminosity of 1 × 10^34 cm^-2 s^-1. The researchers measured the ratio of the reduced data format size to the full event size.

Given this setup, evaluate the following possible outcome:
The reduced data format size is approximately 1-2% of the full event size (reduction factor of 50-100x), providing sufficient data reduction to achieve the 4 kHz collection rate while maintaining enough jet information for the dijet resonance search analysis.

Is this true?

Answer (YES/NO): NO